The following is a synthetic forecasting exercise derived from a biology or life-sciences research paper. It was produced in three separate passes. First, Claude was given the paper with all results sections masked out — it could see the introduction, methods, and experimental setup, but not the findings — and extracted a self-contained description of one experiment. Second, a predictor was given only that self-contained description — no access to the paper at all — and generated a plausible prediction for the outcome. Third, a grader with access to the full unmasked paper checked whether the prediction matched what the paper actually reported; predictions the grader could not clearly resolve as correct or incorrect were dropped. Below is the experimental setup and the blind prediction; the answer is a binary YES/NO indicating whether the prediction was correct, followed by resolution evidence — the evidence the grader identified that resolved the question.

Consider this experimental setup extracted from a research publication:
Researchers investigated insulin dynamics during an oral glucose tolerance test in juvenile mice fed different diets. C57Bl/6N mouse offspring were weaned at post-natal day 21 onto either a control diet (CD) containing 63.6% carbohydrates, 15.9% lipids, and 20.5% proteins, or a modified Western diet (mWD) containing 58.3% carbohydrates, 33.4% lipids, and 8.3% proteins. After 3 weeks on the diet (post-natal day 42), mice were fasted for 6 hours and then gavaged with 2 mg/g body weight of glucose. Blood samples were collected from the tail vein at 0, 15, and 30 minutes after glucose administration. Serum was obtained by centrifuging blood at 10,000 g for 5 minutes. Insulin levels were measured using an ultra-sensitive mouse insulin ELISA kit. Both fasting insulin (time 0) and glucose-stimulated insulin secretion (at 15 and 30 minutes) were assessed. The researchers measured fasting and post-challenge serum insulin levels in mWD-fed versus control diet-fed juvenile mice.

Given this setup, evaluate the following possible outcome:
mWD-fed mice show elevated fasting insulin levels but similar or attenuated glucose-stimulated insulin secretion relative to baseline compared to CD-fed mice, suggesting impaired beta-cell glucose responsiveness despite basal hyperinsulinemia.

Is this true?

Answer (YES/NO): NO